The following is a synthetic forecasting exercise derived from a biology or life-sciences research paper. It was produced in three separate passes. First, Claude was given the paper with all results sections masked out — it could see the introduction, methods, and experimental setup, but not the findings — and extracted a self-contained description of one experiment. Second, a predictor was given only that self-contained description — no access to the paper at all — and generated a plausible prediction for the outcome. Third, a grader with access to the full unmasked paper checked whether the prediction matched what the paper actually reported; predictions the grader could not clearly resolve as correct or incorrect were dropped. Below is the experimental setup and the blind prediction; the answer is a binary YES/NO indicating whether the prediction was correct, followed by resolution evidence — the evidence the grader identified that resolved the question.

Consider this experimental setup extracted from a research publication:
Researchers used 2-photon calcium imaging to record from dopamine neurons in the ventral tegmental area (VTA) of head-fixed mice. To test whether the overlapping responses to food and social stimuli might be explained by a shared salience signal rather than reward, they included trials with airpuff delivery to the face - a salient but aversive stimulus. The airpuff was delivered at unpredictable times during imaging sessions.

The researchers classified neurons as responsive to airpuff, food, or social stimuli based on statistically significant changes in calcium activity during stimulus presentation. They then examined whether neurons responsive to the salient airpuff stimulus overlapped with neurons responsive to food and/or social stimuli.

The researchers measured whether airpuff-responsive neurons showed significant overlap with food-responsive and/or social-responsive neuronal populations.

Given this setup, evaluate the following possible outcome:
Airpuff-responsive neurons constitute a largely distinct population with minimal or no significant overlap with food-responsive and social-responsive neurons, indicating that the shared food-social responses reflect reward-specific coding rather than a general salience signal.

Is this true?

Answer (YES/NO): YES